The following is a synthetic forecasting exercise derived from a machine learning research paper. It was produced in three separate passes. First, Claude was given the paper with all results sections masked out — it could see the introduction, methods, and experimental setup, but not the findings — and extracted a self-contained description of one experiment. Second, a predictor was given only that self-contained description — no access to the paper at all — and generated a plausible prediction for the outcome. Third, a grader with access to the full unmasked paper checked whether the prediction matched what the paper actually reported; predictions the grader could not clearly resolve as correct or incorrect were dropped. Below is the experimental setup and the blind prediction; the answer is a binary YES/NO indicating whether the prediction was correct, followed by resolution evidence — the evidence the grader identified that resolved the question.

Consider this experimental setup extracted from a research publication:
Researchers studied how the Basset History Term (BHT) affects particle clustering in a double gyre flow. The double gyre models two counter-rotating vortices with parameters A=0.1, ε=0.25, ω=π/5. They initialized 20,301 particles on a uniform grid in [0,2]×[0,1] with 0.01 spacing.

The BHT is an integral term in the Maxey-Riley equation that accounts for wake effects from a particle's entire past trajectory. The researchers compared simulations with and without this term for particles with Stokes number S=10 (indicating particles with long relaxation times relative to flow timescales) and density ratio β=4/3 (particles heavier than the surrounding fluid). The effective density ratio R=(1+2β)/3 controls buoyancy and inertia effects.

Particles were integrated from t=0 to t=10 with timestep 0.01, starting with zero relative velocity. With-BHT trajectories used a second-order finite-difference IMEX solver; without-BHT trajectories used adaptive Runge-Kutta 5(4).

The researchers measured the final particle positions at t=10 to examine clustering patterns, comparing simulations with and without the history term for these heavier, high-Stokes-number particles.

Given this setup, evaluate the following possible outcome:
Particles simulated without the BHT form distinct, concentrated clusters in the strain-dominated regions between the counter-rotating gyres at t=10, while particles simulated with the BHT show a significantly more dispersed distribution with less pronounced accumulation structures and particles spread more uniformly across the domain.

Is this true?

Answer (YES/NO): NO